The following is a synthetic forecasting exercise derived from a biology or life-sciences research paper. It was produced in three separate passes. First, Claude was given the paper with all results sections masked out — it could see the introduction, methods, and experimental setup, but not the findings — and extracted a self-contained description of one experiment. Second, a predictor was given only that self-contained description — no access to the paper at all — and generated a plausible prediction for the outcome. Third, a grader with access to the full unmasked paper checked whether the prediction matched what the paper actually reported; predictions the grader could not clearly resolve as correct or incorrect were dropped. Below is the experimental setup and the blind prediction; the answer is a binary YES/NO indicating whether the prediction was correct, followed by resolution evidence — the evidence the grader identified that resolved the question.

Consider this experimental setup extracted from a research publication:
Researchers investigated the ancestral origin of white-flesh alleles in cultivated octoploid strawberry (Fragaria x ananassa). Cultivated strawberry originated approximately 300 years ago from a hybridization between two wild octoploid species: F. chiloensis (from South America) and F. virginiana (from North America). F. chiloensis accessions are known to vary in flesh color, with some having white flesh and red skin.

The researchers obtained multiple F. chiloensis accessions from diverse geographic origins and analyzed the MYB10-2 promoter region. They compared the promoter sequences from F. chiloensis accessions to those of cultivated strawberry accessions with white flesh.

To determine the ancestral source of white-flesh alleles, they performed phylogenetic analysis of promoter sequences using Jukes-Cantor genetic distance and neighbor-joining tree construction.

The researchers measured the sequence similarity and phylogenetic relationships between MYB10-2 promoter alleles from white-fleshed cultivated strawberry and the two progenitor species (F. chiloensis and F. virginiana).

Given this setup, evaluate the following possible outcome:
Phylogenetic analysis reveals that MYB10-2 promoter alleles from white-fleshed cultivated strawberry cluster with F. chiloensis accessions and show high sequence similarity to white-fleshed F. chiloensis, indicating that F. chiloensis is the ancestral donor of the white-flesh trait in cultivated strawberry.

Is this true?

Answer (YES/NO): YES